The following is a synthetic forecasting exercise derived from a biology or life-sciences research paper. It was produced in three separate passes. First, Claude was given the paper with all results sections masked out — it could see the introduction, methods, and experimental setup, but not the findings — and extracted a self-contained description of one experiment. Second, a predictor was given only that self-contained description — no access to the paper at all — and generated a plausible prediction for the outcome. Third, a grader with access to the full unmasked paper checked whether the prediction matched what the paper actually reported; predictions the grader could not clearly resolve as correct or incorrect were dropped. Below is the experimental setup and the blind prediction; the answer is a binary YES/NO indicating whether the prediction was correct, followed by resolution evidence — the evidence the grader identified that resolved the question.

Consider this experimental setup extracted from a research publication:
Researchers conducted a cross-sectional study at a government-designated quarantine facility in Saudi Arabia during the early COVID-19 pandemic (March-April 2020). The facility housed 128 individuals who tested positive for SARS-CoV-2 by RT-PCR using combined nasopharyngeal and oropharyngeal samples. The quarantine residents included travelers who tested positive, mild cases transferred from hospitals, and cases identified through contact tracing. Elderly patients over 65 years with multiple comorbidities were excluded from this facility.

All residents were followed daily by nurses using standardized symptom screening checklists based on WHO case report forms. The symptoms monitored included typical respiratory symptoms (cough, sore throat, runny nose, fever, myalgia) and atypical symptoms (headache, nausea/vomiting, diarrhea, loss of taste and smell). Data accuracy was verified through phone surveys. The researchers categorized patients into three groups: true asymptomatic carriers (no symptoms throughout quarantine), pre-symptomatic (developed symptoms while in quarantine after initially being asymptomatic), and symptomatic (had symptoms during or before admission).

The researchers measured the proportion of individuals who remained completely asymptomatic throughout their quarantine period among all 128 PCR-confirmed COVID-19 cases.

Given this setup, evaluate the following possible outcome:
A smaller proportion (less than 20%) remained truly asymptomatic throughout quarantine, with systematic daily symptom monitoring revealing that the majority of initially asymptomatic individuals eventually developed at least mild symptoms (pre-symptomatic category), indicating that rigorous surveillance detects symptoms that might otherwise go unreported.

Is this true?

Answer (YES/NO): NO